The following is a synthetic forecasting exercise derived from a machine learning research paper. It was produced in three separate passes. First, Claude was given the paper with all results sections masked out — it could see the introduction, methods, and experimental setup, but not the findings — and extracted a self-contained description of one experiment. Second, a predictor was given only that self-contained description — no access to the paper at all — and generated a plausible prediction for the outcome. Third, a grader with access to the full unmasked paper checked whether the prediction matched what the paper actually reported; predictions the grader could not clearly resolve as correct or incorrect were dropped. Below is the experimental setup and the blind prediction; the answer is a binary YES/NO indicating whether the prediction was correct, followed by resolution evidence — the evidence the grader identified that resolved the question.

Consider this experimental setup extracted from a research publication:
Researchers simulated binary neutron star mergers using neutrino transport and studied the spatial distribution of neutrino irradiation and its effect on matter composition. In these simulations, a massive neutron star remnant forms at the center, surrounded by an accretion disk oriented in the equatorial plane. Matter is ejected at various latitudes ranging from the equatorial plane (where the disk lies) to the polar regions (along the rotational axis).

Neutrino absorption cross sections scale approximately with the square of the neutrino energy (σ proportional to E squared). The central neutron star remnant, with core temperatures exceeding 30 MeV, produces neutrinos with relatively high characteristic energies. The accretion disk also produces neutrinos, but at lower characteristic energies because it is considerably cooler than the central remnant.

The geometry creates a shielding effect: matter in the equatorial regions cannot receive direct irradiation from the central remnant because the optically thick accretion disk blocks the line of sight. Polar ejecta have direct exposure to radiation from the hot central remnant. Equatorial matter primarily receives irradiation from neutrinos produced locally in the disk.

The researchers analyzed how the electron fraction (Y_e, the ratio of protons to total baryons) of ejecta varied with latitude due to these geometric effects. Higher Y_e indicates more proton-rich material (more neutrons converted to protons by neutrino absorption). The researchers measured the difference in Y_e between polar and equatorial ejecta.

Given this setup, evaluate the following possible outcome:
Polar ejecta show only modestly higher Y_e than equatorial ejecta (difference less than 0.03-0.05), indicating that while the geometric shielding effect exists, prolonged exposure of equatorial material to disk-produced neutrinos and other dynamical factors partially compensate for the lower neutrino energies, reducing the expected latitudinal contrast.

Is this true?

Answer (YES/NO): NO